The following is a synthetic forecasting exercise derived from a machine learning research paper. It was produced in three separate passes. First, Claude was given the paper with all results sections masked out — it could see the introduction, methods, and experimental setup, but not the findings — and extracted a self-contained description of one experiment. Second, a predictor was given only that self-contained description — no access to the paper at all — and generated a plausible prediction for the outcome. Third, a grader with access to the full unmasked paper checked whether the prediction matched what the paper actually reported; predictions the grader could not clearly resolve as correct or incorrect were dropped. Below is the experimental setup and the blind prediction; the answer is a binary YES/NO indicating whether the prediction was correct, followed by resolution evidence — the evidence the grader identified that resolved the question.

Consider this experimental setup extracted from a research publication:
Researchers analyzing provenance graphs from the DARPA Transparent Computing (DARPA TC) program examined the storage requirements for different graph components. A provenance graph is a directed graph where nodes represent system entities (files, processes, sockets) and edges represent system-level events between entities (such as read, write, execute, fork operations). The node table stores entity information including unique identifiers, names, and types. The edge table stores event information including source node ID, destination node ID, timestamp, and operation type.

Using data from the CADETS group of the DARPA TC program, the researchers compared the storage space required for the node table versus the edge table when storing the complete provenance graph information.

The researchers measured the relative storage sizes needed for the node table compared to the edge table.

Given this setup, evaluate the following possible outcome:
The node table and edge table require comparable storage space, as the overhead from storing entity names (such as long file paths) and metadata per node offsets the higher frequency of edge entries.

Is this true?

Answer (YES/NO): NO